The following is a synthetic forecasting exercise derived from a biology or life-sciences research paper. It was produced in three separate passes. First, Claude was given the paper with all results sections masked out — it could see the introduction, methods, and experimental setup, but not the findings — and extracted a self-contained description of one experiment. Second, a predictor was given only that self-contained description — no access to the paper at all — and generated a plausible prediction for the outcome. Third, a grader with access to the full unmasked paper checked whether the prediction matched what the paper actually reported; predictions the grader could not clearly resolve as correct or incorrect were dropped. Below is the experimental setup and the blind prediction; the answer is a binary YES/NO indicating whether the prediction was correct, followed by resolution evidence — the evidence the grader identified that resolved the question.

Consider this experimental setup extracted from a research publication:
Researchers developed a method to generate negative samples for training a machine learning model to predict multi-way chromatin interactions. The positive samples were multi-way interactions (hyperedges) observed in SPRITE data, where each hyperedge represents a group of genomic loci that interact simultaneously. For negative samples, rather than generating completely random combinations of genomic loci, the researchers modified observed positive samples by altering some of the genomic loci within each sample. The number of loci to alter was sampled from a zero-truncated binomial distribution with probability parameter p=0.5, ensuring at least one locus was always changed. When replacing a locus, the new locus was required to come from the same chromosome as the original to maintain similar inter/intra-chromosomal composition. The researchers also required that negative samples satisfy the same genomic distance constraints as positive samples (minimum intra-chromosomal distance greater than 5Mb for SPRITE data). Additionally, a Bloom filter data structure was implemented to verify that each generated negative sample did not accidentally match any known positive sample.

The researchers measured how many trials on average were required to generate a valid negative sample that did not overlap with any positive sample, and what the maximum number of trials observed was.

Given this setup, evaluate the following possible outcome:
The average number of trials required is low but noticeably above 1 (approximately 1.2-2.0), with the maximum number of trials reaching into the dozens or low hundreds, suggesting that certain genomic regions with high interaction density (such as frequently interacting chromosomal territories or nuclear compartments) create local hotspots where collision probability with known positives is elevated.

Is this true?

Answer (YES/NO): NO